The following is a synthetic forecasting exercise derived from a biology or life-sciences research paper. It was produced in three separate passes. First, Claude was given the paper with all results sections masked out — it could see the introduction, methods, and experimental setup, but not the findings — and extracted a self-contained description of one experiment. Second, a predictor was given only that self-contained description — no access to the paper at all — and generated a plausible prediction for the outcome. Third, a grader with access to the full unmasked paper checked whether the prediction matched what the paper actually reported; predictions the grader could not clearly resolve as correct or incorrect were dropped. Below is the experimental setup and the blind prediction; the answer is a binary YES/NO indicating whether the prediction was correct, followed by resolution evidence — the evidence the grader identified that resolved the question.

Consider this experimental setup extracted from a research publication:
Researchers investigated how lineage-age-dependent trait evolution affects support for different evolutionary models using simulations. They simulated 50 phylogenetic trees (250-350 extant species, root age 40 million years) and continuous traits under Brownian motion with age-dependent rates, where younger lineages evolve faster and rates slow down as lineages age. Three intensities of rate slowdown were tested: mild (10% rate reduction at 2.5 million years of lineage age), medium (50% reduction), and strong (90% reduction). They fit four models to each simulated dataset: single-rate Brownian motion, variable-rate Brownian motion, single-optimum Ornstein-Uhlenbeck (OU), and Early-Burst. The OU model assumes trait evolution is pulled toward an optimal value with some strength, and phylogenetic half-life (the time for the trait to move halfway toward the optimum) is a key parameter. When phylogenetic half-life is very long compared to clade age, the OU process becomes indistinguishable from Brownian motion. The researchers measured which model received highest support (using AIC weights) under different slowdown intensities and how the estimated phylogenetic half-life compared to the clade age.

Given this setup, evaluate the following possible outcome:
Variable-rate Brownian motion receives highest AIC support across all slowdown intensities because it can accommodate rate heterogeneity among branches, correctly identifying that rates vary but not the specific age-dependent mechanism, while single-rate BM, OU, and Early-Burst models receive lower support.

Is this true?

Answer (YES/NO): NO